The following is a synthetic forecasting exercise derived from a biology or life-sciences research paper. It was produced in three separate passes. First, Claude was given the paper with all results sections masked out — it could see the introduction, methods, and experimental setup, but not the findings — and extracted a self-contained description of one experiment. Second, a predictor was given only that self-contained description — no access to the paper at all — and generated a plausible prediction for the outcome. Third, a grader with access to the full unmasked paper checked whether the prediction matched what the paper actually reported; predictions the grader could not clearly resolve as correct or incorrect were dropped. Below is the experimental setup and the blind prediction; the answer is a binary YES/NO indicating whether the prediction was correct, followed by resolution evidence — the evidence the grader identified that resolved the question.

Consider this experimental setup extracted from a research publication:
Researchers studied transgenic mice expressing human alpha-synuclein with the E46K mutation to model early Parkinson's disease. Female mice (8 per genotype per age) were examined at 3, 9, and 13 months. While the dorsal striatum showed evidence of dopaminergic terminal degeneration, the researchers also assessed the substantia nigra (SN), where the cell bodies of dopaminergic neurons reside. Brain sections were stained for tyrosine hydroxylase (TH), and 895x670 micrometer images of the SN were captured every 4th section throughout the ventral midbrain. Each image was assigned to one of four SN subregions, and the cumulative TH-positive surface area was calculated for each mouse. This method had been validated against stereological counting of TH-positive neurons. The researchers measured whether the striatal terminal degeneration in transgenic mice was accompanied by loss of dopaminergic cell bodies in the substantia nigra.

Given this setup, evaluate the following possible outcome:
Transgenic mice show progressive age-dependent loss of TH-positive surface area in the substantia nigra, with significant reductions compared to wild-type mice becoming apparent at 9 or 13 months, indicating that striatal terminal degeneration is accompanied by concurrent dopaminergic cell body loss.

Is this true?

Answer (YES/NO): NO